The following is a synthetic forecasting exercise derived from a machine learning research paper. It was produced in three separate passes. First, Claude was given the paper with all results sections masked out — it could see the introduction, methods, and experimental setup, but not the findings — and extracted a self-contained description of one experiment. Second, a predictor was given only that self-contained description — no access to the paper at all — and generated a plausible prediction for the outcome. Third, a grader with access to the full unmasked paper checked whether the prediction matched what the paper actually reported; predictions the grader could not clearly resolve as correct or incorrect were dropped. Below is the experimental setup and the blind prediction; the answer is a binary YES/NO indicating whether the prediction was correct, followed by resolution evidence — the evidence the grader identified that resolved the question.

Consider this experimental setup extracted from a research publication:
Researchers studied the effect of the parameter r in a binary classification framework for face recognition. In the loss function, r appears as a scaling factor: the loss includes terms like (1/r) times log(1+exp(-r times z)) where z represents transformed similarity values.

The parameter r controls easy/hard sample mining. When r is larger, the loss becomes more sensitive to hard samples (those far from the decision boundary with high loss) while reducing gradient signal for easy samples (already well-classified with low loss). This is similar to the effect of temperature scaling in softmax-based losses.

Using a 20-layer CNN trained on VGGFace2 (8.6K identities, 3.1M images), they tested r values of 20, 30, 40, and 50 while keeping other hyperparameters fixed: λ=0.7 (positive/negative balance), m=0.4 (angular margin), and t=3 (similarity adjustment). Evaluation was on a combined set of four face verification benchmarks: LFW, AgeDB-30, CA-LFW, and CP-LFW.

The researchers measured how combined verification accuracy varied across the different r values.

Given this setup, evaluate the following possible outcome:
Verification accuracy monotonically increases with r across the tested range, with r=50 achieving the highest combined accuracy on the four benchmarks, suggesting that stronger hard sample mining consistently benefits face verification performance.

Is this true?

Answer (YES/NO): NO